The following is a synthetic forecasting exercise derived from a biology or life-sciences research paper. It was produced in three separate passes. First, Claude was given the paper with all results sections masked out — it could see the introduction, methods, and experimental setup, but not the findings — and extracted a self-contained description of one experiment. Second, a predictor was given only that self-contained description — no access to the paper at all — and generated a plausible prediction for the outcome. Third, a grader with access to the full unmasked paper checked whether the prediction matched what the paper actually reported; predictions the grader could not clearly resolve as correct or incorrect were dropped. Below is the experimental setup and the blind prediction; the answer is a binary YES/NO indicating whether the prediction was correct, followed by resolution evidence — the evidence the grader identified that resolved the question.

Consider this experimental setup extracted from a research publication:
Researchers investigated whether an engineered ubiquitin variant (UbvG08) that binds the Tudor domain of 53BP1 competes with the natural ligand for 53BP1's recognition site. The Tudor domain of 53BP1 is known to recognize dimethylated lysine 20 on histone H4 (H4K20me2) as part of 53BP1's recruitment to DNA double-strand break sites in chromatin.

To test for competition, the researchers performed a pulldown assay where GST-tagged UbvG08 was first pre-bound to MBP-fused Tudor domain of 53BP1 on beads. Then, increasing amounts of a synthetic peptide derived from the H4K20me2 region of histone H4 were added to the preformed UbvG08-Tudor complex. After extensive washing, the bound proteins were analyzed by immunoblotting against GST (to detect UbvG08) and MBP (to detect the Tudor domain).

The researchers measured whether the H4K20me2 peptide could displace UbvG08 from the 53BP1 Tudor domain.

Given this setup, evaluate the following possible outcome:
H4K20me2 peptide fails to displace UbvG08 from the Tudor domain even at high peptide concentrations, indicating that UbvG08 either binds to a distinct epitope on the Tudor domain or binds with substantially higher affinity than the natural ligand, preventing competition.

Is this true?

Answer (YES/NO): NO